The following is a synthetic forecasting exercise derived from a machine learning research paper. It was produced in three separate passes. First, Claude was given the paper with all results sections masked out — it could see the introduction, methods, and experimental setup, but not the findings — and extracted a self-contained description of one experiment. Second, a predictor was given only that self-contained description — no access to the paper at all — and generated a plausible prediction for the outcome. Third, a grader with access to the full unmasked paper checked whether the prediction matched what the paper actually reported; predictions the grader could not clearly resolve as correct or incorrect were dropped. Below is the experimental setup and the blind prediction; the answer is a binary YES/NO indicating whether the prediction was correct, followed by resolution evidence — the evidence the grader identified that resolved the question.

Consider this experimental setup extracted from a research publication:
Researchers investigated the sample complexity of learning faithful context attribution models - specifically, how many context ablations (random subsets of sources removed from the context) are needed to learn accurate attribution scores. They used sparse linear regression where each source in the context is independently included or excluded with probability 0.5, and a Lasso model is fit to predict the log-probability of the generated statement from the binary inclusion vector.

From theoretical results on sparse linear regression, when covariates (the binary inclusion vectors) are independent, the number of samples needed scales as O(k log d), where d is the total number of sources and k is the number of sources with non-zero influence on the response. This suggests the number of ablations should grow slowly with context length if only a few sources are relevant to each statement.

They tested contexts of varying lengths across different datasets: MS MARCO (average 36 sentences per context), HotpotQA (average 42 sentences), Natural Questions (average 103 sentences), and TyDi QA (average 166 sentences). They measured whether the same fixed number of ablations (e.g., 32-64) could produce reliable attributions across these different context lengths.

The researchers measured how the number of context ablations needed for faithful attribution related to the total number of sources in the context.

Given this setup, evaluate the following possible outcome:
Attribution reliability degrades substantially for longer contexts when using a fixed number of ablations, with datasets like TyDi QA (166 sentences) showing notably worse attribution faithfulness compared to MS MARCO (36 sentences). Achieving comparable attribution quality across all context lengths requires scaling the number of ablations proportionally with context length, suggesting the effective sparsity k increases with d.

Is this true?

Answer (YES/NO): NO